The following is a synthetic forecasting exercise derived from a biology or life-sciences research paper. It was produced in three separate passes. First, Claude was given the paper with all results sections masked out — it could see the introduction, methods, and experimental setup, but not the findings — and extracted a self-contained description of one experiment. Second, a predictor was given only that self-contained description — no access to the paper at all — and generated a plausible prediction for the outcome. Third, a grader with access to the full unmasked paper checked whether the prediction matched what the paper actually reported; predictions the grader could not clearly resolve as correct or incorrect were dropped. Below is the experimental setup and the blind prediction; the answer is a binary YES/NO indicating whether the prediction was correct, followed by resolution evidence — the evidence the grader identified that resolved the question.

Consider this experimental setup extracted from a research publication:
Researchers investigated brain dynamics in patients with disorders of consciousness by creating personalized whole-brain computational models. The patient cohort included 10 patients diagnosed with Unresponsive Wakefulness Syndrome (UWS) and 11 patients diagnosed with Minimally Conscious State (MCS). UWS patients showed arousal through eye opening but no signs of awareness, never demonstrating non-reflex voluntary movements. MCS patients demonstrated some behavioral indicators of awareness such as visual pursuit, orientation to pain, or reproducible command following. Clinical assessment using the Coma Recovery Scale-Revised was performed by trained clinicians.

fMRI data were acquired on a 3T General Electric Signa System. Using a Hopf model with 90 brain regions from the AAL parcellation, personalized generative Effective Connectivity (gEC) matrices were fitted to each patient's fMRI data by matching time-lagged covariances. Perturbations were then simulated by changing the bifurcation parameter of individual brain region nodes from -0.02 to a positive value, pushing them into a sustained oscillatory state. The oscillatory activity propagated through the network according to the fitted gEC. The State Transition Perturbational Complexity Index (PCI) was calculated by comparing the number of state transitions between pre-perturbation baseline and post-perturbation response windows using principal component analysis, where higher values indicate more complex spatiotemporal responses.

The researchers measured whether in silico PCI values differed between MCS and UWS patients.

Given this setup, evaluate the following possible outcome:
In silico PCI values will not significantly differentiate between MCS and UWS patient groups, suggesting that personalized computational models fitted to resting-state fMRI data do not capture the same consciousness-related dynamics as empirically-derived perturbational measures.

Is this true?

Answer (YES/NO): NO